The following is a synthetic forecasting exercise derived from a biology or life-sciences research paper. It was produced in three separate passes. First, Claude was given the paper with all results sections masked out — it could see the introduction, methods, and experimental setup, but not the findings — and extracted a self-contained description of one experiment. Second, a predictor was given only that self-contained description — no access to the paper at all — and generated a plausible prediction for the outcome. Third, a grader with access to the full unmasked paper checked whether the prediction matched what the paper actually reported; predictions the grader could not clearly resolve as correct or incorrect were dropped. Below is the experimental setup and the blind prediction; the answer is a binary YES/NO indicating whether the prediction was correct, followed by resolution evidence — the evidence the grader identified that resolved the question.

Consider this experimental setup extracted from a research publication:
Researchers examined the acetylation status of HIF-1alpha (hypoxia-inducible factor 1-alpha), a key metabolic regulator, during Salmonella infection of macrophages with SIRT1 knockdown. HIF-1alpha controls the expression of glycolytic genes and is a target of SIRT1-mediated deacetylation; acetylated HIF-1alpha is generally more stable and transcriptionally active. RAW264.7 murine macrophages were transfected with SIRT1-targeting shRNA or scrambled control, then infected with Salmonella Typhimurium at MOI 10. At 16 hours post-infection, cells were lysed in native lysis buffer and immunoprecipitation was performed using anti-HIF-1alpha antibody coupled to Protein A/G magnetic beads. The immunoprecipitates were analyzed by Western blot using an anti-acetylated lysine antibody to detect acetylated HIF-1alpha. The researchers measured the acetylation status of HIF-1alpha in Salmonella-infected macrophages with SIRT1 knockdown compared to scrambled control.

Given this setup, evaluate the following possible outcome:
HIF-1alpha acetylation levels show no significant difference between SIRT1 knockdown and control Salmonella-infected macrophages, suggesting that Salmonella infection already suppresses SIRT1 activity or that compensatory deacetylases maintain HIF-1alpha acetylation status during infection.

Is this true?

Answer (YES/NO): NO